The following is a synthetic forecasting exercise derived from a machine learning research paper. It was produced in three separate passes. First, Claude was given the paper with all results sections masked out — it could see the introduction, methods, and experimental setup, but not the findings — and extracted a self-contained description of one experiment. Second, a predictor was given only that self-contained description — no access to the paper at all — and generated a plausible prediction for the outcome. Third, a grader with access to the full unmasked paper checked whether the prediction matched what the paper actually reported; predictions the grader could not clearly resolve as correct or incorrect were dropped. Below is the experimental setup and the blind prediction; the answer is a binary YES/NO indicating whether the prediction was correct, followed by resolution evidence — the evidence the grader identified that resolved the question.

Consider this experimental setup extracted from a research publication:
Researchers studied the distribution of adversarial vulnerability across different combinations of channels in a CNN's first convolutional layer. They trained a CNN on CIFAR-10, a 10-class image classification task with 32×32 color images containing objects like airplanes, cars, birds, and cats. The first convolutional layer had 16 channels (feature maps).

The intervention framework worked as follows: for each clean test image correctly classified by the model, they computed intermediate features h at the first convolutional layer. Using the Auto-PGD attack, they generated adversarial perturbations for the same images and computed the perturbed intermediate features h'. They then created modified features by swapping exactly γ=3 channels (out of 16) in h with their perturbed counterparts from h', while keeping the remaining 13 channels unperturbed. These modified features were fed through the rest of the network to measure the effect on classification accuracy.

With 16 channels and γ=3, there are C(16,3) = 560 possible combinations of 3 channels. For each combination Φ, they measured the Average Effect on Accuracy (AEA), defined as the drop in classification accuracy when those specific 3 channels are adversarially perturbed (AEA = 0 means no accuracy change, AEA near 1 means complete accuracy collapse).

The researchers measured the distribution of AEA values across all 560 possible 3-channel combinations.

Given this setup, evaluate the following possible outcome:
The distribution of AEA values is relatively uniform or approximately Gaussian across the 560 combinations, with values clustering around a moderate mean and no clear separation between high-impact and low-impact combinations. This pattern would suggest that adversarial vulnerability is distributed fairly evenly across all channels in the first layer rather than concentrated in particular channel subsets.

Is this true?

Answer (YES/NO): NO